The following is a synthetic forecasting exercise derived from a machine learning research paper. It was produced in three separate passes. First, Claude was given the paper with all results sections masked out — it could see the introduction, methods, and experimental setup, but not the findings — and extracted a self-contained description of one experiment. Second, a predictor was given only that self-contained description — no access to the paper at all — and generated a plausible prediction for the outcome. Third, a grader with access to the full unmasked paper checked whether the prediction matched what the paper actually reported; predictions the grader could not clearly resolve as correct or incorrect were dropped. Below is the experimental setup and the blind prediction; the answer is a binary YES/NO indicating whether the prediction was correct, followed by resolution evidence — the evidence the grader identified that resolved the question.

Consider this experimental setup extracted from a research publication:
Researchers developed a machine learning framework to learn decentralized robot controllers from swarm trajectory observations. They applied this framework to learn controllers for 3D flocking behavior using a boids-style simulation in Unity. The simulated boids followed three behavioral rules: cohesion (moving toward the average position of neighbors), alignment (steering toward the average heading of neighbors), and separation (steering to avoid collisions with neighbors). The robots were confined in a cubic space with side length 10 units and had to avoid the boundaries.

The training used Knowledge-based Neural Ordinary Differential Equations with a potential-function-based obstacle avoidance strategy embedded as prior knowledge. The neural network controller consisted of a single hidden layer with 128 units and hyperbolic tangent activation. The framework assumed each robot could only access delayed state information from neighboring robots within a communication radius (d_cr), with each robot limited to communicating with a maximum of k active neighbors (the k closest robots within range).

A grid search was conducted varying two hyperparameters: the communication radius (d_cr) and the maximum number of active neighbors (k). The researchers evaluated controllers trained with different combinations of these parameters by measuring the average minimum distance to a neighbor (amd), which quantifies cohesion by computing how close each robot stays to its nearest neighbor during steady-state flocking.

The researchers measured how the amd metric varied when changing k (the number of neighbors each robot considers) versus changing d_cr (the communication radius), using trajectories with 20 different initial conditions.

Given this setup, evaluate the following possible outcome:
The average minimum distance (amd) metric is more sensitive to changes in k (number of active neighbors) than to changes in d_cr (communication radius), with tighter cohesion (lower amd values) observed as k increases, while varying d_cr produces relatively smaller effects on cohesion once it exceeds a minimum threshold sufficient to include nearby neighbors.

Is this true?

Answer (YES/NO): YES